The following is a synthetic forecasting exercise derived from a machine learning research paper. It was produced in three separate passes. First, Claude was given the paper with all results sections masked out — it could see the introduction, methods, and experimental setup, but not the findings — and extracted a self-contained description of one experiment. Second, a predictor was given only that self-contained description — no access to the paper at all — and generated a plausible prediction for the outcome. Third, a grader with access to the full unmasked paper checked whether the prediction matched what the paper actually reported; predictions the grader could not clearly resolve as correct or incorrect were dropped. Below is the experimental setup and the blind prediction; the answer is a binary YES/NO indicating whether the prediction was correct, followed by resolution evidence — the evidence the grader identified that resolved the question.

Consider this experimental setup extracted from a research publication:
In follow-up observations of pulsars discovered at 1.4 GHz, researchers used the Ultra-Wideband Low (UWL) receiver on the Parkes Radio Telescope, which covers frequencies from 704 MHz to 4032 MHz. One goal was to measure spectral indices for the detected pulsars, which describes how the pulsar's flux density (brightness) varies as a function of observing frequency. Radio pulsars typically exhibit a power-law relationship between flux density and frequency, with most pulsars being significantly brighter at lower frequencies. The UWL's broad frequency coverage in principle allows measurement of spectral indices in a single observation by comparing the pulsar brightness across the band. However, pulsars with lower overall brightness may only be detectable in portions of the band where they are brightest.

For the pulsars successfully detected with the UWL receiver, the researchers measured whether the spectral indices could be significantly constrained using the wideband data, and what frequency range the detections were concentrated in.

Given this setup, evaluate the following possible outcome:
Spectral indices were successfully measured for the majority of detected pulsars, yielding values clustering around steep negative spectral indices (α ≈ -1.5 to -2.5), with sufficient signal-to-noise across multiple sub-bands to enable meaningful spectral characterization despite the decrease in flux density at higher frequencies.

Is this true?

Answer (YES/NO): NO